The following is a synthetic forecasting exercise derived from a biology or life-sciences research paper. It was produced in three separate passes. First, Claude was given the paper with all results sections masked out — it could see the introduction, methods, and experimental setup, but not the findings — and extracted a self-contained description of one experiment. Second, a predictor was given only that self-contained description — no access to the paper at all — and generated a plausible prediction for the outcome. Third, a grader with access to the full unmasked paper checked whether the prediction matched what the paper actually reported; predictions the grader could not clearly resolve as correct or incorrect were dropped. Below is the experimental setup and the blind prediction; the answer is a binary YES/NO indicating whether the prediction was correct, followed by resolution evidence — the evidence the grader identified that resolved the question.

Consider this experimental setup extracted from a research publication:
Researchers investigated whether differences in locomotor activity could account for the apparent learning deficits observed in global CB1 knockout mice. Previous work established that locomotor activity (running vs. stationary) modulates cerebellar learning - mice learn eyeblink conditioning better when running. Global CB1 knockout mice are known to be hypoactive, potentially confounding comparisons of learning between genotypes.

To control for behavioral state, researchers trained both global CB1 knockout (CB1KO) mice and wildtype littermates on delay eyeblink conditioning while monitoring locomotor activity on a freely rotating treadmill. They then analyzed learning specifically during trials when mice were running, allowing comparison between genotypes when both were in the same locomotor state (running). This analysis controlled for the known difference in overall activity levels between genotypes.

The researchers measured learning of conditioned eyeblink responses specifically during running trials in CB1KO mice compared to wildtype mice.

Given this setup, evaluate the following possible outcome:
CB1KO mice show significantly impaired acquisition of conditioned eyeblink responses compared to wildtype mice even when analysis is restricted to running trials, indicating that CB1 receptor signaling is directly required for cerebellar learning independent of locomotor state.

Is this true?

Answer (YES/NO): NO